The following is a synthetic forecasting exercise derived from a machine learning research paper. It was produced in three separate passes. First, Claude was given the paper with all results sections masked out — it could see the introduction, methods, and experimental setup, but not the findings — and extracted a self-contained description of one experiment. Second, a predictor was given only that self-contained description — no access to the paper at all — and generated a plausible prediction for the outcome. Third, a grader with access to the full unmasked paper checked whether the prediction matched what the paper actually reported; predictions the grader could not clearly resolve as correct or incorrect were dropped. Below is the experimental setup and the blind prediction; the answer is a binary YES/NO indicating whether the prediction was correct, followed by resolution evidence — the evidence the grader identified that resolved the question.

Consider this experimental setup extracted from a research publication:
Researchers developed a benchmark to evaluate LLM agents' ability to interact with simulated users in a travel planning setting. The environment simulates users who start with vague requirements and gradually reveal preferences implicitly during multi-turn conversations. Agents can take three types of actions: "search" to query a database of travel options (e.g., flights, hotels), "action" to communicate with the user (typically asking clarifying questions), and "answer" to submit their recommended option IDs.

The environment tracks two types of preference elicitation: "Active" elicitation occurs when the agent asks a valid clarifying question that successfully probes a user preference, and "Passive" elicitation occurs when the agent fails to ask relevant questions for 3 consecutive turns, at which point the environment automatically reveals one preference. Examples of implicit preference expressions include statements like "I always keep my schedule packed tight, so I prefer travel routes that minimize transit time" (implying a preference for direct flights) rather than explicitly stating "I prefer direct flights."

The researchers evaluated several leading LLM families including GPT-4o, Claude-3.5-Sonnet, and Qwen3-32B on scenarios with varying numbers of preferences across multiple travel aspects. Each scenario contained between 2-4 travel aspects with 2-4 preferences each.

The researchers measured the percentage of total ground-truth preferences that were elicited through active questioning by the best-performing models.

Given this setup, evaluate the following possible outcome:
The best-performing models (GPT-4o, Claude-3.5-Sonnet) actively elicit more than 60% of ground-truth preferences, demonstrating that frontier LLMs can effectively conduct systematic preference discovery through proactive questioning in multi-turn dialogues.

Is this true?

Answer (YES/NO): NO